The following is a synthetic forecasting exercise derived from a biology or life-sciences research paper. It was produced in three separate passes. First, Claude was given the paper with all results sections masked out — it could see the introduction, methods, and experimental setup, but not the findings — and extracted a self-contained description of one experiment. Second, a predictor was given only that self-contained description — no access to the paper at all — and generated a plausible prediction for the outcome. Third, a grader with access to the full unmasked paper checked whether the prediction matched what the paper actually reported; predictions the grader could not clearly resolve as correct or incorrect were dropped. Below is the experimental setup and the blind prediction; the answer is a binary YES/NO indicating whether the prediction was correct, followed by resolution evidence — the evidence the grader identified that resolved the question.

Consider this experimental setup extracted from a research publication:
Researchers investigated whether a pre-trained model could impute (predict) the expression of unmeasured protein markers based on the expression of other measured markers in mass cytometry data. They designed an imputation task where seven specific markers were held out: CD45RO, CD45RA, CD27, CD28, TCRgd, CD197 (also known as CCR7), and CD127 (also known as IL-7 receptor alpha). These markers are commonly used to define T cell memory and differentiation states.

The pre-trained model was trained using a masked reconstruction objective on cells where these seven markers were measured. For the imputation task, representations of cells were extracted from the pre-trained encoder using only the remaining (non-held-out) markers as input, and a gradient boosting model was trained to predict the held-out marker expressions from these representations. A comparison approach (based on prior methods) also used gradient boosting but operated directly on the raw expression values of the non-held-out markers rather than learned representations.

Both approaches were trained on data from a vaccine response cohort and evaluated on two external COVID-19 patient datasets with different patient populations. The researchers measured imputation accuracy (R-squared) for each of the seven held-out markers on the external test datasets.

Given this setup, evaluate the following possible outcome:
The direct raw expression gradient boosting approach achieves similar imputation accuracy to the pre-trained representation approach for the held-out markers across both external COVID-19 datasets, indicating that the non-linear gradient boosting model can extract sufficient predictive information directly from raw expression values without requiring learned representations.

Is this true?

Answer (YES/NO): NO